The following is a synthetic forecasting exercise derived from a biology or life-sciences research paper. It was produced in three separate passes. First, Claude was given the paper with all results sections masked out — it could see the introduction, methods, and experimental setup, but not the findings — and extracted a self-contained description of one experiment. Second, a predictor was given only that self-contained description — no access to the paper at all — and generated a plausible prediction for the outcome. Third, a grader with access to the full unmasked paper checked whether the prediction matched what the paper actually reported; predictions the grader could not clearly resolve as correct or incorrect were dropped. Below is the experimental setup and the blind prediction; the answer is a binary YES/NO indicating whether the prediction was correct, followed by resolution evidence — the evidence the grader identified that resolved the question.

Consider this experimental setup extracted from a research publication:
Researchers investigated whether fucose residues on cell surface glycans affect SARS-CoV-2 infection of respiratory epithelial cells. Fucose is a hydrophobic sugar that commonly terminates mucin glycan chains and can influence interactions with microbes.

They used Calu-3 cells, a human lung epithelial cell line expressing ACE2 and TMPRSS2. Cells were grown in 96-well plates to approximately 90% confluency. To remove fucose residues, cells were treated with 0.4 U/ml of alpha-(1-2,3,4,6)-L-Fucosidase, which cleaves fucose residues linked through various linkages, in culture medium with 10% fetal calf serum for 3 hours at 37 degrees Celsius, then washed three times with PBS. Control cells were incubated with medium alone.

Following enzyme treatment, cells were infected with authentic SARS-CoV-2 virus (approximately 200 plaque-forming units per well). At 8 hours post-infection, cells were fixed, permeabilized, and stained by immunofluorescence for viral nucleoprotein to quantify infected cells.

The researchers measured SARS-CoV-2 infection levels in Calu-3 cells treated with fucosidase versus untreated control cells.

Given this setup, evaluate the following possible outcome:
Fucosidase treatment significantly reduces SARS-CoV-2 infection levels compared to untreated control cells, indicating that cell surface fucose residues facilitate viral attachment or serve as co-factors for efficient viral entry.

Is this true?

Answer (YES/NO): NO